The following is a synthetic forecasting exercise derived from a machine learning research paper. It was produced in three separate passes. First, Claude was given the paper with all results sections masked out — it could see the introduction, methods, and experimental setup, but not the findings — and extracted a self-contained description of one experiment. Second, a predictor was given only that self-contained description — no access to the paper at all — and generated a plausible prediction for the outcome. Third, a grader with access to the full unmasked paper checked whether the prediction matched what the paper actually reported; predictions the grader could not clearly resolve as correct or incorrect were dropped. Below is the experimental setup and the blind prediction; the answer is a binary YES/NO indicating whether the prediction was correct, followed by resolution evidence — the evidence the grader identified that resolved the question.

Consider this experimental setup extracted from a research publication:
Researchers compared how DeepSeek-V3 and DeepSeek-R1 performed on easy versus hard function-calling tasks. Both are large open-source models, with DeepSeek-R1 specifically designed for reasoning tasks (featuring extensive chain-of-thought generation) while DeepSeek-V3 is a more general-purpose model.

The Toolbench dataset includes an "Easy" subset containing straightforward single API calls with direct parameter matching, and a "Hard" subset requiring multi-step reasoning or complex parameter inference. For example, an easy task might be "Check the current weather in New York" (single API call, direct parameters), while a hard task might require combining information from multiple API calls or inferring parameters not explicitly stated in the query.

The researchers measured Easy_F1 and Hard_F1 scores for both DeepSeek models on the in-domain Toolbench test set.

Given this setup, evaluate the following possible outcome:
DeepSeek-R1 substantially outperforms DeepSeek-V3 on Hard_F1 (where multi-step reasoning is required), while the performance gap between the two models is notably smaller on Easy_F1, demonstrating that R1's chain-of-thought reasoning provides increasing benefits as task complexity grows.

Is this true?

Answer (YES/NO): NO